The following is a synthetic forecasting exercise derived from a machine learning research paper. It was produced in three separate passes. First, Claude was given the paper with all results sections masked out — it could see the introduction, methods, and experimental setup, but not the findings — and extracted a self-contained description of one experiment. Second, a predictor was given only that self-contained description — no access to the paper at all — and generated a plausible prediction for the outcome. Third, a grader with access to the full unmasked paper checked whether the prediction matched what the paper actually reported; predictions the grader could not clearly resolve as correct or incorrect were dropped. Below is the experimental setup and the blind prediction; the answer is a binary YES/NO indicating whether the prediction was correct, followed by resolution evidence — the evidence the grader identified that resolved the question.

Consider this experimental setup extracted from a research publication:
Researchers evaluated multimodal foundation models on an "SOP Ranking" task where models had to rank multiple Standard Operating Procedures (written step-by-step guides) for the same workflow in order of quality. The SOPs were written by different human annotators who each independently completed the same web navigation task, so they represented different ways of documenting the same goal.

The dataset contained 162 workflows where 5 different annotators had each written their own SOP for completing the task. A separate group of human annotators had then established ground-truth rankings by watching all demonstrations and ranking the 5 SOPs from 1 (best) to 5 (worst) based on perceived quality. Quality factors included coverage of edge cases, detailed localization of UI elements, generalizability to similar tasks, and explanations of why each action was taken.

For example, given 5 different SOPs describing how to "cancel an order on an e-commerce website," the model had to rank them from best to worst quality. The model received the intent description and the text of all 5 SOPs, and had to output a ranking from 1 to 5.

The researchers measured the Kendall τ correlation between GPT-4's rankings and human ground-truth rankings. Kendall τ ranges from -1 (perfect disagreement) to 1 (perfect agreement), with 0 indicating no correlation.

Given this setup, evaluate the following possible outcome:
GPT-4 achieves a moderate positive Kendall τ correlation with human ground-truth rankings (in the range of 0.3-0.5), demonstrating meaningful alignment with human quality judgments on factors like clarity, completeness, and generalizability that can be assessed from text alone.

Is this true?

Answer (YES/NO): NO